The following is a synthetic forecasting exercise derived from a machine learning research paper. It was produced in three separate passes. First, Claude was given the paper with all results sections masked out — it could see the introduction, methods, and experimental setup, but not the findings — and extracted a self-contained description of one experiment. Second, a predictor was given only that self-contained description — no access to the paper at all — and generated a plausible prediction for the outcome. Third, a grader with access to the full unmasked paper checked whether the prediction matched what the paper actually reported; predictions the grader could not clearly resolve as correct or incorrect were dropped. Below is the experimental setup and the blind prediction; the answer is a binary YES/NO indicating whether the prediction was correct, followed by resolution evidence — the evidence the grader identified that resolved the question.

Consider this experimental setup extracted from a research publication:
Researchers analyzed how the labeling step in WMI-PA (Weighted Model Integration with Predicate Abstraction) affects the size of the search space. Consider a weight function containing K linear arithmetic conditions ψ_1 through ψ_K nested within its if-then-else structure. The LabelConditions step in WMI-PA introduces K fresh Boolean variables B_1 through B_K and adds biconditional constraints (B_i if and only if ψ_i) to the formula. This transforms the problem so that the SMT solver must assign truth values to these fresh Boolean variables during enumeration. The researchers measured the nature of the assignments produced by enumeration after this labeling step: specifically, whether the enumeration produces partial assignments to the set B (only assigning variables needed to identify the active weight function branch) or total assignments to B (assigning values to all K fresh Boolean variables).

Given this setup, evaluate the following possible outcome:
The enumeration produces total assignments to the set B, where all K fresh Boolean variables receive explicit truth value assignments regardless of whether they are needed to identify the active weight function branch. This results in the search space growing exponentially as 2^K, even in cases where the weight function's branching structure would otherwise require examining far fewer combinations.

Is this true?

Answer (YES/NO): YES